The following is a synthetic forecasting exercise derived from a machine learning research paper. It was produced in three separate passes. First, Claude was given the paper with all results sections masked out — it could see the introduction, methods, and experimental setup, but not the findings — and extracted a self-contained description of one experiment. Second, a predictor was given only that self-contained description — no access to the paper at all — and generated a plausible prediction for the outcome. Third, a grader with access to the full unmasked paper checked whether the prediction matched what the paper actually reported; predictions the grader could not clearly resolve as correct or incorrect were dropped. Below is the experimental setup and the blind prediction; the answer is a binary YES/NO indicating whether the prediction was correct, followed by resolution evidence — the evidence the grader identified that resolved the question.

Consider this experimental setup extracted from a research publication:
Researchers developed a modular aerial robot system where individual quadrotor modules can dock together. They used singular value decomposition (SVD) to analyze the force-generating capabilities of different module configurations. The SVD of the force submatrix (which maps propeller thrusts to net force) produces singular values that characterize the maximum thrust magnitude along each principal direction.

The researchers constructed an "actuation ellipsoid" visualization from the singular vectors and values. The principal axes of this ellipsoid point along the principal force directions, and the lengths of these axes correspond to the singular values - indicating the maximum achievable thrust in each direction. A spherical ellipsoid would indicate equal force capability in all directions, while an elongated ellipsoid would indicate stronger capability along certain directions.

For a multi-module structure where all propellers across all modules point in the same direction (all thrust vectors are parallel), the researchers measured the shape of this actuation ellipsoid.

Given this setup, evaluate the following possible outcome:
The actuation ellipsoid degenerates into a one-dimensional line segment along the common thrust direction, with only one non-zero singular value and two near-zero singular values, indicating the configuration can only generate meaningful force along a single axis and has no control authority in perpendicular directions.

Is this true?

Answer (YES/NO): YES